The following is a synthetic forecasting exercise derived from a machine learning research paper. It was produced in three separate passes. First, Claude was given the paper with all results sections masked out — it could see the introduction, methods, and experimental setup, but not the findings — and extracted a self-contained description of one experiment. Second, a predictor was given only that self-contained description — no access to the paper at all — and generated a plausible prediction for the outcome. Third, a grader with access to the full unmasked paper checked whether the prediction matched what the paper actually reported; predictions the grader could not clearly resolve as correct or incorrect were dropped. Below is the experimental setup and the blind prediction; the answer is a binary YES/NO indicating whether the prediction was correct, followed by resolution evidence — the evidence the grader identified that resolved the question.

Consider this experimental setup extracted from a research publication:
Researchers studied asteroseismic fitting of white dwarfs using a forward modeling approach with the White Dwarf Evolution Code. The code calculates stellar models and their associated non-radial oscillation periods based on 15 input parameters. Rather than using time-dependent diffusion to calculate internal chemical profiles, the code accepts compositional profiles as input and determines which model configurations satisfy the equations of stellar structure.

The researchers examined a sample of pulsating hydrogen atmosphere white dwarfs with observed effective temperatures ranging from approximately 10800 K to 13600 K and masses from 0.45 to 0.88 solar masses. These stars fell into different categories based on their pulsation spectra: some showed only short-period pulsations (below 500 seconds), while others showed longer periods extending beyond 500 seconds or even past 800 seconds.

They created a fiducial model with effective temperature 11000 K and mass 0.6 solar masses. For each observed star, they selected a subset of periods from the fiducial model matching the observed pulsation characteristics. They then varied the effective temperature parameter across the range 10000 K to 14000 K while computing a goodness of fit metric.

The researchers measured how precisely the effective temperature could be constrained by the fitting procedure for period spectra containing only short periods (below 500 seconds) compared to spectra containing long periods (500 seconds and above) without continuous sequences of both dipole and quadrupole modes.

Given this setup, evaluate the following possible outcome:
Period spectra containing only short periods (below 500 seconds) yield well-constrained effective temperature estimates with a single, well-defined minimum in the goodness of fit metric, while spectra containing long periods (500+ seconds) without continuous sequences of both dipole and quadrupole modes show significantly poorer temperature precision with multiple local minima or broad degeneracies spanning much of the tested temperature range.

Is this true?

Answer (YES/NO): YES